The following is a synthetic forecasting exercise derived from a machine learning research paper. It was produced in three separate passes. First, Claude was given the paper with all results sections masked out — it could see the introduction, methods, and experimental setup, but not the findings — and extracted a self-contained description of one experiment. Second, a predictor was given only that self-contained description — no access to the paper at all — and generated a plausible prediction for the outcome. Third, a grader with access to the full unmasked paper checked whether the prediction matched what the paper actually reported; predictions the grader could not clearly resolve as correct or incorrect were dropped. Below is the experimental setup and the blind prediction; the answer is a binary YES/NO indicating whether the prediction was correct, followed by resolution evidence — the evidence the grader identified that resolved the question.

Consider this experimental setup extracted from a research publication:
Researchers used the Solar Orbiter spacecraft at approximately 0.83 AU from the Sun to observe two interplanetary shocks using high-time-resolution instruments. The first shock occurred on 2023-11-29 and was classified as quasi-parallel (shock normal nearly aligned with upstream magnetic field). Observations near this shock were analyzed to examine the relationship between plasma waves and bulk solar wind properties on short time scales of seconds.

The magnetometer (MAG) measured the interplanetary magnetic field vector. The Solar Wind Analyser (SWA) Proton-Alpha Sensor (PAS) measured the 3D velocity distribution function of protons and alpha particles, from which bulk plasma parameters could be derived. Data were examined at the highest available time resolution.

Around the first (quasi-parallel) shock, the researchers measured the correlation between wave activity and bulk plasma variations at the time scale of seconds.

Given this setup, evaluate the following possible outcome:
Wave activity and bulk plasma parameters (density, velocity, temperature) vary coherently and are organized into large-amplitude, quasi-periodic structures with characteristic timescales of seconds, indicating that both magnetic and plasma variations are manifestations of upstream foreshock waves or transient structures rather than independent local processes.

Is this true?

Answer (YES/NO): YES